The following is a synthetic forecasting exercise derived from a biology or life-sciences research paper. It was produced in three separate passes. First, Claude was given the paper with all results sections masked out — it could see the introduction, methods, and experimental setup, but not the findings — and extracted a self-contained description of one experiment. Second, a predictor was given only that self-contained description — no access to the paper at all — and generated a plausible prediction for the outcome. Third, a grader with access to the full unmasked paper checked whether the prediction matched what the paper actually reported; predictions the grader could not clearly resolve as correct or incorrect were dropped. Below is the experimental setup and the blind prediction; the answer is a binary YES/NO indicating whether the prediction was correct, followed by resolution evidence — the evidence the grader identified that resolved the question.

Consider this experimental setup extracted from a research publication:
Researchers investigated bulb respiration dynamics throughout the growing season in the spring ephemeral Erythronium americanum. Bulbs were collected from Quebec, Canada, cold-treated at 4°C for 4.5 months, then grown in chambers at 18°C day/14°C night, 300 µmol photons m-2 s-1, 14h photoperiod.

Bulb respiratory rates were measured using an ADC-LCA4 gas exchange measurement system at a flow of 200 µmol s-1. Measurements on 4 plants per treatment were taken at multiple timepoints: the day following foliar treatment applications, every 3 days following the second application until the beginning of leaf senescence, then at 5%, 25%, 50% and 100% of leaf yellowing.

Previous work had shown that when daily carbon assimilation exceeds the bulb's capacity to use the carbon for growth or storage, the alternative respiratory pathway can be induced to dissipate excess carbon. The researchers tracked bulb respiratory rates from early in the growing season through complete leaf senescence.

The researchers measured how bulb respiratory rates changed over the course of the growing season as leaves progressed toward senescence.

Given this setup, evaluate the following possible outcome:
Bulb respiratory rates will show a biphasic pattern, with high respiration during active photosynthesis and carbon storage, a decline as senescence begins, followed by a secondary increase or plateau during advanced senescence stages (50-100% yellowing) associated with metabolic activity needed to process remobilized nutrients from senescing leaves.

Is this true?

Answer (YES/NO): NO